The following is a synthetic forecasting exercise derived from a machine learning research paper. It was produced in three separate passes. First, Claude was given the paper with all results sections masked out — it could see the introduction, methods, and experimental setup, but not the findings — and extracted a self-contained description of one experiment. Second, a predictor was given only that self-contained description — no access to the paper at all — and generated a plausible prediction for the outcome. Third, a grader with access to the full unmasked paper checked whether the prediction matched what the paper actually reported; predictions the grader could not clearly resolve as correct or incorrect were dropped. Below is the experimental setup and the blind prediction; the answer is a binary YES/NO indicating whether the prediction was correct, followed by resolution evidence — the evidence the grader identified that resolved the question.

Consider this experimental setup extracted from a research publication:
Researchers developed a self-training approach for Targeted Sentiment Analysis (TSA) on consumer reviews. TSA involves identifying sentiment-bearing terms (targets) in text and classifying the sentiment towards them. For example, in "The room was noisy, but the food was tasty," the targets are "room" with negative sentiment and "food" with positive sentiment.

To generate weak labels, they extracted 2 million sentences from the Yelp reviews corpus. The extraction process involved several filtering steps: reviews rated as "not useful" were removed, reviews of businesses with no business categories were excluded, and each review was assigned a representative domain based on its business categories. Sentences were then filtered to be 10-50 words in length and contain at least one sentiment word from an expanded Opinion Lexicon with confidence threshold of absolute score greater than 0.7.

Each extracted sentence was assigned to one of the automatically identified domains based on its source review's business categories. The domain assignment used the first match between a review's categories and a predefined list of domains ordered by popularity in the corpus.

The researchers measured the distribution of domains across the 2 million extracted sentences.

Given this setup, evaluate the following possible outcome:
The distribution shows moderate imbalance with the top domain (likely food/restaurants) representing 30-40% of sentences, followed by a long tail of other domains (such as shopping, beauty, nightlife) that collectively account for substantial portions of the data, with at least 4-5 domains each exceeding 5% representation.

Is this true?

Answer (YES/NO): NO